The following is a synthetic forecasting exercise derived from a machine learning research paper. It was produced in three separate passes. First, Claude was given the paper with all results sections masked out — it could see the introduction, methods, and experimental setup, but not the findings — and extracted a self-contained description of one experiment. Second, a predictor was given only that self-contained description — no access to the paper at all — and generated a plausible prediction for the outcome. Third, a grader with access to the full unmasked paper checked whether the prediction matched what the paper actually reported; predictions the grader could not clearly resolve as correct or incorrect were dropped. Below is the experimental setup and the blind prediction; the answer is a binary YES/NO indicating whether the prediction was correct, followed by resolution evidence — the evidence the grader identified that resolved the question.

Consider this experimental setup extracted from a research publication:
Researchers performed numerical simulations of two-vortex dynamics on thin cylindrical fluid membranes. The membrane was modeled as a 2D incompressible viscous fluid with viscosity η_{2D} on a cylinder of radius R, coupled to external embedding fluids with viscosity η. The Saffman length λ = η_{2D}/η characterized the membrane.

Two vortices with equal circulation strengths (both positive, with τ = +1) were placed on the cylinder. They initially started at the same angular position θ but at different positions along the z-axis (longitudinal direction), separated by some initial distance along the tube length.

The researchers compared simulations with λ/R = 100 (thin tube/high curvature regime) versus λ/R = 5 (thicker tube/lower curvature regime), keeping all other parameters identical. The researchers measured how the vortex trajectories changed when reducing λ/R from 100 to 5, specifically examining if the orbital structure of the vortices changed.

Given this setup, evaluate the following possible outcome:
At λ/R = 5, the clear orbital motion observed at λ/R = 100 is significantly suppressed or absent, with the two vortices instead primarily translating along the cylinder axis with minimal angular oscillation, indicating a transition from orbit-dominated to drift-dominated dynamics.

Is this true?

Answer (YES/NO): NO